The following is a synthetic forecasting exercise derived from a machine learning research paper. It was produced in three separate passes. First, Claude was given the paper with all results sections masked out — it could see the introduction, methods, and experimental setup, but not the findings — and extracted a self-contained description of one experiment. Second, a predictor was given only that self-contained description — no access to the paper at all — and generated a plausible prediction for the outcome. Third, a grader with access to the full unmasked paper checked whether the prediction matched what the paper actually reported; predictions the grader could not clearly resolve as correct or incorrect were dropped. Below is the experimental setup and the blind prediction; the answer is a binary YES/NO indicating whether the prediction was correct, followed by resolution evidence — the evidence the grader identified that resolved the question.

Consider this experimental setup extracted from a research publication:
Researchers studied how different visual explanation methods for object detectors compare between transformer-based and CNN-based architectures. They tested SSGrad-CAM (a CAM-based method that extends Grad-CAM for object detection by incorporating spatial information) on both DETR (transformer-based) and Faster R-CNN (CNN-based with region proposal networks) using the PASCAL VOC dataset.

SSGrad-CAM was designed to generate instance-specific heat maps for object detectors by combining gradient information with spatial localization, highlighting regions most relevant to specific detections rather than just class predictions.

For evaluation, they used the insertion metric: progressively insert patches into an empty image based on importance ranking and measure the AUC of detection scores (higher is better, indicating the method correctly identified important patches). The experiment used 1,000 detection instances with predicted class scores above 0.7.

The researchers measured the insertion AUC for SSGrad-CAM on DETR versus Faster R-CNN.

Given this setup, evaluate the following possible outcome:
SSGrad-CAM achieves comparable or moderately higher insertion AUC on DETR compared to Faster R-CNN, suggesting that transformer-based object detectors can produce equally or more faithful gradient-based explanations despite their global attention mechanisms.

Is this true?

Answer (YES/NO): NO